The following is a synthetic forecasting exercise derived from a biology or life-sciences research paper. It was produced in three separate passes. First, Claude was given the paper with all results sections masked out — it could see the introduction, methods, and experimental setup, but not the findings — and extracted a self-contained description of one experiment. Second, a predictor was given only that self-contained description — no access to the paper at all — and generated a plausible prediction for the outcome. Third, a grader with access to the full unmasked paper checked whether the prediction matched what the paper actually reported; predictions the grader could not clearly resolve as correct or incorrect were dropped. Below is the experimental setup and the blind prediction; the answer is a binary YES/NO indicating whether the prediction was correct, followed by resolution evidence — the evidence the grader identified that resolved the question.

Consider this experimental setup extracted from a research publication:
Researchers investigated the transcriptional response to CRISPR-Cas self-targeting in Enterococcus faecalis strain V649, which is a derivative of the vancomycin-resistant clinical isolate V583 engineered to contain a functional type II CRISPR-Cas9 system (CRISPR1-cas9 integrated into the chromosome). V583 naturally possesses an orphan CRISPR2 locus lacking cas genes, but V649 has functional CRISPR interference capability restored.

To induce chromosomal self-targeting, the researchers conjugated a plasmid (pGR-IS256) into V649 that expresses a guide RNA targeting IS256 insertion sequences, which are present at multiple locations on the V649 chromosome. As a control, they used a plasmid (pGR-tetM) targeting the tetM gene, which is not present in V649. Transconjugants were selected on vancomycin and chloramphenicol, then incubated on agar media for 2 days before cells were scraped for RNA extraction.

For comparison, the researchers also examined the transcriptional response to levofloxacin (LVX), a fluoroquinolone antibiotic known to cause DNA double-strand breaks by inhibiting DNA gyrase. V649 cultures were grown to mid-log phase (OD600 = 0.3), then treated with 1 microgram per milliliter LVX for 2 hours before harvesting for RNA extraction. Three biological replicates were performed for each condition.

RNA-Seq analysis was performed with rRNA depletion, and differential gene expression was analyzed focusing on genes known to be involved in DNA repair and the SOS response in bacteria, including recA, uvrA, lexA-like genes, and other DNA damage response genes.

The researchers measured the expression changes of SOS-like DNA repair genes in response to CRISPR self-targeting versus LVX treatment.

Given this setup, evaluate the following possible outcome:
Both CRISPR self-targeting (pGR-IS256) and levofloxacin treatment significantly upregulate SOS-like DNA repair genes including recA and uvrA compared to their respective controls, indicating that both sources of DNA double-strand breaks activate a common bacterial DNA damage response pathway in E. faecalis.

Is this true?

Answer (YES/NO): NO